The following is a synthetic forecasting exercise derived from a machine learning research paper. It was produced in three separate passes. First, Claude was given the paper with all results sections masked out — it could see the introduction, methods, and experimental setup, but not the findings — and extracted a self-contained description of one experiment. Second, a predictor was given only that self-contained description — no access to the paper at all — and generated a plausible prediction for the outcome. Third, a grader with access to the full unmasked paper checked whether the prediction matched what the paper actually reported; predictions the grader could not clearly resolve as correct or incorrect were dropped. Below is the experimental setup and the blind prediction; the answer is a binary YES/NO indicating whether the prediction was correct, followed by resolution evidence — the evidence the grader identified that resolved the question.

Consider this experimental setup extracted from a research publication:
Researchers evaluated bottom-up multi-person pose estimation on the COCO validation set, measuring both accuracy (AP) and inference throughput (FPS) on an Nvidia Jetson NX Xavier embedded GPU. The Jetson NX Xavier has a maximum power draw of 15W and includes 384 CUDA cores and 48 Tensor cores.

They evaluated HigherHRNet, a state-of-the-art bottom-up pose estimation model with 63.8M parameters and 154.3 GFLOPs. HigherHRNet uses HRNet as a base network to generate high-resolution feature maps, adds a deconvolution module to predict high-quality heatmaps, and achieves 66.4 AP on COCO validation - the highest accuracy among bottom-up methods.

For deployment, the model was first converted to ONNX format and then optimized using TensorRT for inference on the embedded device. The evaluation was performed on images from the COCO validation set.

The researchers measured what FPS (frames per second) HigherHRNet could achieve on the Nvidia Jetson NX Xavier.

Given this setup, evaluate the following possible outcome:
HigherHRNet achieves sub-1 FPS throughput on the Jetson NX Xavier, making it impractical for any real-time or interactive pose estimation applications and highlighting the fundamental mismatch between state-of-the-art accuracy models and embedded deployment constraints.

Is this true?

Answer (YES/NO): NO